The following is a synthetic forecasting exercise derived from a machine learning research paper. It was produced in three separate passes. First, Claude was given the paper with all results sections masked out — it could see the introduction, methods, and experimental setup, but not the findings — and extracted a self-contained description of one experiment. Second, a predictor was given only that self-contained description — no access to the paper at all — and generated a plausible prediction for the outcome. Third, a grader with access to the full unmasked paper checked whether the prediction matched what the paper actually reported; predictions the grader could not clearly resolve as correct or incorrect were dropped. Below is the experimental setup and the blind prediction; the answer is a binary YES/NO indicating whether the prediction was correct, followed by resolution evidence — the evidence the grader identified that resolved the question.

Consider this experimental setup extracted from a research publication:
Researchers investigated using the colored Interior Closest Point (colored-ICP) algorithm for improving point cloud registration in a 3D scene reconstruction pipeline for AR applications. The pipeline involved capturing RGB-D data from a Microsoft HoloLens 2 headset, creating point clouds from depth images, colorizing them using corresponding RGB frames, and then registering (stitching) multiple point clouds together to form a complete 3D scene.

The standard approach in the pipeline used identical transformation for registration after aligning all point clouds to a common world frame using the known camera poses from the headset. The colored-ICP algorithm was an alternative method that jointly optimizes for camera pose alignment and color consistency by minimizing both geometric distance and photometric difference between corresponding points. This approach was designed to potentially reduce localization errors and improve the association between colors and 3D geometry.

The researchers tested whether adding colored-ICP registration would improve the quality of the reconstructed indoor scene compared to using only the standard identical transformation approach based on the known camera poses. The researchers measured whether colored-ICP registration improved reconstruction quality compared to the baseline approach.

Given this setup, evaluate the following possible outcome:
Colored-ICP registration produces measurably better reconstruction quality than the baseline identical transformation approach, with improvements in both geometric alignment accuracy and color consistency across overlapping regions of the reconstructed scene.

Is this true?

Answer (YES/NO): NO